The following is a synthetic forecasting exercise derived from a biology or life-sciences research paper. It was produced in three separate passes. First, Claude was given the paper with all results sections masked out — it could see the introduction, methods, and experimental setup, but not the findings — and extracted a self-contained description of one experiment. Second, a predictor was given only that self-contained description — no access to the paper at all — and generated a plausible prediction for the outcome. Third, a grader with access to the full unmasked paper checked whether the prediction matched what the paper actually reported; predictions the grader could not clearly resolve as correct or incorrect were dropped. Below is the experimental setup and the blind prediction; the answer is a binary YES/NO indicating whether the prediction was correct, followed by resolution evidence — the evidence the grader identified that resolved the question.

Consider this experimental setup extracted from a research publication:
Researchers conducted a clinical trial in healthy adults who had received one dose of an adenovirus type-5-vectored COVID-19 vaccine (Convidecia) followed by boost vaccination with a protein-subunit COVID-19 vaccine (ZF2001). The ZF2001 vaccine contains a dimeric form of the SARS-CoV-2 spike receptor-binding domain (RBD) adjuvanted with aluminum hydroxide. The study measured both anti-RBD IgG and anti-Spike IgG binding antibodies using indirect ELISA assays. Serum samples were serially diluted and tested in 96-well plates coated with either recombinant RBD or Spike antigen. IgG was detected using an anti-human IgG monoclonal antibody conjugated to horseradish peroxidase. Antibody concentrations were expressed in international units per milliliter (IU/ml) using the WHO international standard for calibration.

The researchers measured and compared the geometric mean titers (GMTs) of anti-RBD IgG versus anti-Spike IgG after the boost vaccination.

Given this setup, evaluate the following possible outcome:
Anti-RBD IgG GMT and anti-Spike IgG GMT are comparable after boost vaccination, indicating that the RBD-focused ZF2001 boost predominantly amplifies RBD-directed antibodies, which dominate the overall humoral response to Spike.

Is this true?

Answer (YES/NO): NO